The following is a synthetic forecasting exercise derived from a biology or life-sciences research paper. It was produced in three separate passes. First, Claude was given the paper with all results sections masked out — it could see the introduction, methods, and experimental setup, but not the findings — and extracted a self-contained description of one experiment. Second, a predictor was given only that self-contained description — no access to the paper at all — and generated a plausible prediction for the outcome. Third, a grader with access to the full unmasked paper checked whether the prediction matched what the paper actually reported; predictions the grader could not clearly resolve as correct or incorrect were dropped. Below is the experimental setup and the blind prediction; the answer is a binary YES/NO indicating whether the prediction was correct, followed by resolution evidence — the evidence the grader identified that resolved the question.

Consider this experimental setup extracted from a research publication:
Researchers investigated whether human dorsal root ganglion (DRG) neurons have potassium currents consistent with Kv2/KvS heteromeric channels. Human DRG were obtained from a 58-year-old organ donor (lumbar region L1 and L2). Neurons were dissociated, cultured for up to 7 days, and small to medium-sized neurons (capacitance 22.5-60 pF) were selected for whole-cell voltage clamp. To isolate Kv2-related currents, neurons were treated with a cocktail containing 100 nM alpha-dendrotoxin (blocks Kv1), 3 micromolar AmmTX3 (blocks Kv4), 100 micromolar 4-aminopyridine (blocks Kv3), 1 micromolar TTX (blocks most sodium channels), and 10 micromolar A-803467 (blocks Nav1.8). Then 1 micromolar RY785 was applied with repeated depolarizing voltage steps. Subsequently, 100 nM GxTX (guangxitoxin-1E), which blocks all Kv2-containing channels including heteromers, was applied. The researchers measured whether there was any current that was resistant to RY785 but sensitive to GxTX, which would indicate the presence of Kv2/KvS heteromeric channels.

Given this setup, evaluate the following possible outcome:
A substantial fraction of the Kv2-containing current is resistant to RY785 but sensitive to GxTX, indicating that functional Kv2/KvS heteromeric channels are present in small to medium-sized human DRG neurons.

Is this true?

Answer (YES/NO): YES